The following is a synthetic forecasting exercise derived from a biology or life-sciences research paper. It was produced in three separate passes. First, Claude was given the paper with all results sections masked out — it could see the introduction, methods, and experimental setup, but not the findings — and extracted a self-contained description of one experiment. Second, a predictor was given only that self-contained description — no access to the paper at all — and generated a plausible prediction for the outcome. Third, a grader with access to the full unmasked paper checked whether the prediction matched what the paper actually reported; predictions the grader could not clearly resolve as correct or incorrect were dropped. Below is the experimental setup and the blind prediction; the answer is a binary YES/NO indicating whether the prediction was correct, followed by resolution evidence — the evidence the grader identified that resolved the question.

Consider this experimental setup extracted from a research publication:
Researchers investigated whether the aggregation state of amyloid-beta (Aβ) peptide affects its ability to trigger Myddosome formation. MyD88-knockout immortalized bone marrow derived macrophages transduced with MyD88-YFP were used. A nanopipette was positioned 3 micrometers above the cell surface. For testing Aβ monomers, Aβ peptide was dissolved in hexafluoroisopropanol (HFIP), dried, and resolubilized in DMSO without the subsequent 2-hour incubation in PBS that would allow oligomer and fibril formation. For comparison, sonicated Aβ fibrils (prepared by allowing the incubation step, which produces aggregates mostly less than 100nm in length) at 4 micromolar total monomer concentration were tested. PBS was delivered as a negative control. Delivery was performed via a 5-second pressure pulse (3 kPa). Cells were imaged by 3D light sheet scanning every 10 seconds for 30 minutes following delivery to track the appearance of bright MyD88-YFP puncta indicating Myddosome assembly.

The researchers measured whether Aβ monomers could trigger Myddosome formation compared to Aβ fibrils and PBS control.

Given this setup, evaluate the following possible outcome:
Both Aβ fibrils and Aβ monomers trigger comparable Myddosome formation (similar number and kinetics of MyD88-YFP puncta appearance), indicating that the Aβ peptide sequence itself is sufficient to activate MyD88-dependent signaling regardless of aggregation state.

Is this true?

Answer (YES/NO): NO